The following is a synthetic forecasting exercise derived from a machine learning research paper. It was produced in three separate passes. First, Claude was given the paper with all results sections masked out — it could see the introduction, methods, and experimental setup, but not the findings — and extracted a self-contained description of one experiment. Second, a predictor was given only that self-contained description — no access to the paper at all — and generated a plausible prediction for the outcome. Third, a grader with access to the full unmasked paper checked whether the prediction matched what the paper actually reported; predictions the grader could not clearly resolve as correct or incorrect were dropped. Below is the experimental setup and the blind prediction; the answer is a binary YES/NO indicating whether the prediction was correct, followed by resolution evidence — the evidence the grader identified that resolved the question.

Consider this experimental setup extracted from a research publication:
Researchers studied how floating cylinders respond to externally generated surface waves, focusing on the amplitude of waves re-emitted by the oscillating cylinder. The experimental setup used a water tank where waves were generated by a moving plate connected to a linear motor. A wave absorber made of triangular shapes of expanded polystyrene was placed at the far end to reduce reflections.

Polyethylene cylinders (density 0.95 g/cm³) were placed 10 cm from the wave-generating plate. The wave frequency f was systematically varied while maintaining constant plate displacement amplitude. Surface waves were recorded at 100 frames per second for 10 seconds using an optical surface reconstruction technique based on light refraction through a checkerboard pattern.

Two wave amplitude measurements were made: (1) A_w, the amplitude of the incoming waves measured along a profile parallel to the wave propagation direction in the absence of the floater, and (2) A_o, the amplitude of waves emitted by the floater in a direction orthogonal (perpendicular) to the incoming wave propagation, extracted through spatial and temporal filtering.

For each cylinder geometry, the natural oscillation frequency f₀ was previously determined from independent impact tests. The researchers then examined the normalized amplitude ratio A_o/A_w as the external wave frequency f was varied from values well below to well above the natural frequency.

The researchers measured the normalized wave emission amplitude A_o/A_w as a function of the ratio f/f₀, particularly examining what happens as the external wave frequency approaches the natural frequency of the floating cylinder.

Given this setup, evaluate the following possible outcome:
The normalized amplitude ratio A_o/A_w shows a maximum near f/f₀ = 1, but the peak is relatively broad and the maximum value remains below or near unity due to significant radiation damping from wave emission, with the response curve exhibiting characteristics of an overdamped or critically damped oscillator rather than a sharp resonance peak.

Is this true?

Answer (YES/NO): NO